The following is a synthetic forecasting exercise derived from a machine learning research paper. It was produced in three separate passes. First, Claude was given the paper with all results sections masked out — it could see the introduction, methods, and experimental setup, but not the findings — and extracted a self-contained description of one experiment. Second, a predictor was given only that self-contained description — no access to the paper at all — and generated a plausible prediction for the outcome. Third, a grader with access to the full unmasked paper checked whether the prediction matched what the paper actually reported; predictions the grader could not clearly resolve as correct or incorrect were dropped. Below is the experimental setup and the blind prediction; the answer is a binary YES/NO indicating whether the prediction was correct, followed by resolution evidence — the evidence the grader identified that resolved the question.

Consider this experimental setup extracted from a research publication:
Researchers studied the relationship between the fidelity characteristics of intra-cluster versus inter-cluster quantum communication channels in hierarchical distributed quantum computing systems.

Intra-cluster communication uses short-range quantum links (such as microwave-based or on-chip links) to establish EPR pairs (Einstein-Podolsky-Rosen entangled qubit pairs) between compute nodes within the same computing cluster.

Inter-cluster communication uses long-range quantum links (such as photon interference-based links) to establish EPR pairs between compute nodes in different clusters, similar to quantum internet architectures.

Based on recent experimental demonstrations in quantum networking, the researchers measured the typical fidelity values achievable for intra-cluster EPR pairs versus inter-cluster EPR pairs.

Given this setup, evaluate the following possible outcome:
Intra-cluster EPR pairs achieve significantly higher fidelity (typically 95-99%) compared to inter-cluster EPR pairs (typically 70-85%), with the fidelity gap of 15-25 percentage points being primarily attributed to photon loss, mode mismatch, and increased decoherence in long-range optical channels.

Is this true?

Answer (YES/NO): NO